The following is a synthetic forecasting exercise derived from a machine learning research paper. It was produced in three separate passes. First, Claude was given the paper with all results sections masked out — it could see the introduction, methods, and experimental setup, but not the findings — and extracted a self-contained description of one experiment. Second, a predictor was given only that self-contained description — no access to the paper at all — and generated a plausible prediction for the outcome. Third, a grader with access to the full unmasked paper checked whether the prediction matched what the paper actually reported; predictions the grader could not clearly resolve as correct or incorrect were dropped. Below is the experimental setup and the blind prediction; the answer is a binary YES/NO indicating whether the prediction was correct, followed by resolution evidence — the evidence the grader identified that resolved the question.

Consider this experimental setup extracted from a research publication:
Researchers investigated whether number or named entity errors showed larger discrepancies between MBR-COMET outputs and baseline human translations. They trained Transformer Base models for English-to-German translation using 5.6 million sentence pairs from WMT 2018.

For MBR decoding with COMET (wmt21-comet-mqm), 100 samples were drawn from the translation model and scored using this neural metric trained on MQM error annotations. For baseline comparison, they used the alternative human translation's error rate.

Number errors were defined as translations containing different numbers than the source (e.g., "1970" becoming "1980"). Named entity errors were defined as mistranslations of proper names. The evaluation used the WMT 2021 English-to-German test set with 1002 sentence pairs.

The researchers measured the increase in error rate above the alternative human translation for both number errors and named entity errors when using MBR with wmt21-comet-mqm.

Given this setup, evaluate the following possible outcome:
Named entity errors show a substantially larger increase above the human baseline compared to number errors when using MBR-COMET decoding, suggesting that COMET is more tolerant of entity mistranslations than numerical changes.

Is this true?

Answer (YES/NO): YES